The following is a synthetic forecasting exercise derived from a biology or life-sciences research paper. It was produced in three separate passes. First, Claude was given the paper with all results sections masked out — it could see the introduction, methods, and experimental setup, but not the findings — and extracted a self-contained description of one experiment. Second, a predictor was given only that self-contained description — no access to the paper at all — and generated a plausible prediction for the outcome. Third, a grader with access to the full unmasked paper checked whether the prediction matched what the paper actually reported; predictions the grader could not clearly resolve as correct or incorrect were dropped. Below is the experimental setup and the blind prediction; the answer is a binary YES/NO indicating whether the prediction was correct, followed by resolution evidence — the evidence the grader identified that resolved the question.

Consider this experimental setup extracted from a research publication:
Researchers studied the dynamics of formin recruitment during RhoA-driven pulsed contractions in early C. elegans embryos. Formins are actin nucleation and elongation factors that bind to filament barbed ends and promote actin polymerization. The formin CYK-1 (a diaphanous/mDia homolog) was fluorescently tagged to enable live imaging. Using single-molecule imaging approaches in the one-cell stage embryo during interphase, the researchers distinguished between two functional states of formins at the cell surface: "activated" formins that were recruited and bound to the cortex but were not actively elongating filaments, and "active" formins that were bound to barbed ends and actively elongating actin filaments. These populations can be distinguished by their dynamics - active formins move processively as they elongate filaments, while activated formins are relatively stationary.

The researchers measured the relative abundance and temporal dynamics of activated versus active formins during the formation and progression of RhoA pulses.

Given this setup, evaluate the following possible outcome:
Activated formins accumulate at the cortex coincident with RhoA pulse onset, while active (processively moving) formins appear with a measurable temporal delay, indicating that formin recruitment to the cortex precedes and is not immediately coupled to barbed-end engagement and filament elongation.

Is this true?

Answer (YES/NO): NO